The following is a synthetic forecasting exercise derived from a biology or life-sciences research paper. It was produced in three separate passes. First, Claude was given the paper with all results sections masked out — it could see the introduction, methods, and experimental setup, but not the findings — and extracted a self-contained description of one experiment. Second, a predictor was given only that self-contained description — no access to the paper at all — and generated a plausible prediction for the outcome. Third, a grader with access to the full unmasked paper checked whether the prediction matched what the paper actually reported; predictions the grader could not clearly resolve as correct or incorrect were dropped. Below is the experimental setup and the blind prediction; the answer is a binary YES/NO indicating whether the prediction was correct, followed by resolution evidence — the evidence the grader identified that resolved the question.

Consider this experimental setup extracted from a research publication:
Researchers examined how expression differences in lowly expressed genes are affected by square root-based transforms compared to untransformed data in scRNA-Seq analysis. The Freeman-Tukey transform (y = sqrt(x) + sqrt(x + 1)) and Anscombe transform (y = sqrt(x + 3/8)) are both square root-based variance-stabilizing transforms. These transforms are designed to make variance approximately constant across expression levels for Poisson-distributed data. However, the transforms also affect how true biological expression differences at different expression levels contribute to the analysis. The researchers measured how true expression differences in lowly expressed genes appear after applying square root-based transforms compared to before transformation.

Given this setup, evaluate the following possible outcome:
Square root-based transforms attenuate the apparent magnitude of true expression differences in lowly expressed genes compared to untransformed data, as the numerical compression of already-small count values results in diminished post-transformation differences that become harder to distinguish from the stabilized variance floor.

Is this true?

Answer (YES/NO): YES